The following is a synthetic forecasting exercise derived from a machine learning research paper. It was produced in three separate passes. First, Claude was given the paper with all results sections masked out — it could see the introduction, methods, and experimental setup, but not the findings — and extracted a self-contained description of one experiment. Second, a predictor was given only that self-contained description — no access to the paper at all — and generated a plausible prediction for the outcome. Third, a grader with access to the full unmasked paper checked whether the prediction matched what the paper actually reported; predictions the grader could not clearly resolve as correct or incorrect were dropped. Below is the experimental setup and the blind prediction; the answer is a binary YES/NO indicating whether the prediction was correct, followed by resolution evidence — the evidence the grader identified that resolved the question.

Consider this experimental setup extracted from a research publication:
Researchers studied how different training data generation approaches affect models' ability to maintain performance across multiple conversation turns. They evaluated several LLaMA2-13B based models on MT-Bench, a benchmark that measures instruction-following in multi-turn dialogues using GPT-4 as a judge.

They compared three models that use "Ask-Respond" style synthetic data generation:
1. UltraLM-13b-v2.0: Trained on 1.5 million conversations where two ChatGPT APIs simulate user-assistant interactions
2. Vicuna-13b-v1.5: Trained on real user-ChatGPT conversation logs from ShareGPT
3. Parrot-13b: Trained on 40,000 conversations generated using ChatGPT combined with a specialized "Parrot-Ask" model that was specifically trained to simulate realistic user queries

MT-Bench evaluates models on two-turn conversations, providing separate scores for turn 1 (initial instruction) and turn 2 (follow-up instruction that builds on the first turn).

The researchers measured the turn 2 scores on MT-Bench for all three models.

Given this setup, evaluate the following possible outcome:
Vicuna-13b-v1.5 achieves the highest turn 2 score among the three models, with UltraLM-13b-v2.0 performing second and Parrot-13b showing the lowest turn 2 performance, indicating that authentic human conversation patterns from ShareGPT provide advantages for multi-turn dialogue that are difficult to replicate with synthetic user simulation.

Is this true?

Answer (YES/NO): NO